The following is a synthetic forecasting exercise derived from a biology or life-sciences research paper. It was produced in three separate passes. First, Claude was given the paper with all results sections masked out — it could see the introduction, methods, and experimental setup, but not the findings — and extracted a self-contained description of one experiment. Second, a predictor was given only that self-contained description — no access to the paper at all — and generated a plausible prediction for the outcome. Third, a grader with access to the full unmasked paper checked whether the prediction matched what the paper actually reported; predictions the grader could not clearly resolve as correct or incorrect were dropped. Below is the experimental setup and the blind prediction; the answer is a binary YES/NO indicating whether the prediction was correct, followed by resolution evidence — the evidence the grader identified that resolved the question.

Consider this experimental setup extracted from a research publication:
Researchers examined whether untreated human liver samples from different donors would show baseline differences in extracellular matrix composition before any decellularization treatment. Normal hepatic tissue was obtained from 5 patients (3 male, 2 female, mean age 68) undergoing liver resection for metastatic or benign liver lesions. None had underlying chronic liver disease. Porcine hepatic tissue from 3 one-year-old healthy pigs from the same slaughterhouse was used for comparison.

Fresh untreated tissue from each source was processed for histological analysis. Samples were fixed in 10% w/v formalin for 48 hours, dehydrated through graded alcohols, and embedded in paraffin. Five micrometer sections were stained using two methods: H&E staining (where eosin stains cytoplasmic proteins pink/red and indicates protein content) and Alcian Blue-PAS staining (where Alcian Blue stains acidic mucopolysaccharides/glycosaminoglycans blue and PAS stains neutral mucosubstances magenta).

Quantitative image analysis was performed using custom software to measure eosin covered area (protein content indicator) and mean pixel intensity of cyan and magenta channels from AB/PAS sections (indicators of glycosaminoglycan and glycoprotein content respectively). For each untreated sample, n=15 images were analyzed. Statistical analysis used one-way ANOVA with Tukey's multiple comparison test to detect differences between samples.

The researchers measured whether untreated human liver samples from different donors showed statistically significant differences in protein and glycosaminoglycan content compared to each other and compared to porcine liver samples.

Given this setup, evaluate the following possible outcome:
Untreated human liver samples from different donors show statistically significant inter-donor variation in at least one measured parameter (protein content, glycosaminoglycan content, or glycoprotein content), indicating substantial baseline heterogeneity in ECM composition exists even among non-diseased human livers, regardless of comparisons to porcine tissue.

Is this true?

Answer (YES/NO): NO